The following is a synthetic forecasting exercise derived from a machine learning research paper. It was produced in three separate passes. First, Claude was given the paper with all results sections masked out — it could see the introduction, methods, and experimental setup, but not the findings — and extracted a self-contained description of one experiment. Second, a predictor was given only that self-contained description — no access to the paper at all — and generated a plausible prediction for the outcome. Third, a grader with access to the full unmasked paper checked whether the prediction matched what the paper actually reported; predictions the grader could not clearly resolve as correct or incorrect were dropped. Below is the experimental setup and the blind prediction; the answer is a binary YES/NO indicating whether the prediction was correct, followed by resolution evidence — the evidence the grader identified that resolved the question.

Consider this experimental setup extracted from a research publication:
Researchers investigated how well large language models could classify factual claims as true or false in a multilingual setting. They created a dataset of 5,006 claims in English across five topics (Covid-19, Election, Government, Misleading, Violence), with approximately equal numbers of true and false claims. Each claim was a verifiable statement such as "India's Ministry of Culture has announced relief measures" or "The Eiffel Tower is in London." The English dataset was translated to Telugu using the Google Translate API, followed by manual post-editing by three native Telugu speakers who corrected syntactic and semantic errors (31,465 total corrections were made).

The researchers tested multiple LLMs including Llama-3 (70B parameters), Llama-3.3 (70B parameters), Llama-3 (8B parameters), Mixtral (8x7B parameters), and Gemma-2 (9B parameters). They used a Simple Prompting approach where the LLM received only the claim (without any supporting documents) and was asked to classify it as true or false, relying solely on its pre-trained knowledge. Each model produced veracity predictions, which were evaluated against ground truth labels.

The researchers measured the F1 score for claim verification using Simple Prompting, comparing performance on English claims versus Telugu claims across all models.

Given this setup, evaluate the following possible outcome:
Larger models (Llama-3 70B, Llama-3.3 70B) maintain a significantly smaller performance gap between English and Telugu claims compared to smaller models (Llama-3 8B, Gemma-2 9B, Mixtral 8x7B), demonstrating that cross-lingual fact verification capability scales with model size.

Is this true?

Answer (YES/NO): NO